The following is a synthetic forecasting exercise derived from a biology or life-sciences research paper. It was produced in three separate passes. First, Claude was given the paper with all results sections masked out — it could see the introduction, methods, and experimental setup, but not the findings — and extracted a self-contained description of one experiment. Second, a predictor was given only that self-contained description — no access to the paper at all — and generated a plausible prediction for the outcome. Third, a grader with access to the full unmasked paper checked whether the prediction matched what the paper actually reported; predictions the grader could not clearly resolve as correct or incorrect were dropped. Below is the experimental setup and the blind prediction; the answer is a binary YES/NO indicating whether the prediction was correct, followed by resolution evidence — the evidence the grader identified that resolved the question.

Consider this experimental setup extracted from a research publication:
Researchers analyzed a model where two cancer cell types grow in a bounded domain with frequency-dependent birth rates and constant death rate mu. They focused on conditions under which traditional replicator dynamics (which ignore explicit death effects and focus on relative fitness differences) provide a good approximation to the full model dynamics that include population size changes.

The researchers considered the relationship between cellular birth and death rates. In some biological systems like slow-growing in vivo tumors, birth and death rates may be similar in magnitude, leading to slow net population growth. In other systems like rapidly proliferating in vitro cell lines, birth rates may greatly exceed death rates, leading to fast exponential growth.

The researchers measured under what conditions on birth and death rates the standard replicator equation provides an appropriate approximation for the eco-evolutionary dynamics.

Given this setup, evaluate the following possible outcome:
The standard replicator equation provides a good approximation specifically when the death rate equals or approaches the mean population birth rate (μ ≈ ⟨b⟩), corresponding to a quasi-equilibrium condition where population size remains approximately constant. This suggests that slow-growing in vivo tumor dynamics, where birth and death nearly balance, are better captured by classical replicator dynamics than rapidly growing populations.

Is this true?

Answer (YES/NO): YES